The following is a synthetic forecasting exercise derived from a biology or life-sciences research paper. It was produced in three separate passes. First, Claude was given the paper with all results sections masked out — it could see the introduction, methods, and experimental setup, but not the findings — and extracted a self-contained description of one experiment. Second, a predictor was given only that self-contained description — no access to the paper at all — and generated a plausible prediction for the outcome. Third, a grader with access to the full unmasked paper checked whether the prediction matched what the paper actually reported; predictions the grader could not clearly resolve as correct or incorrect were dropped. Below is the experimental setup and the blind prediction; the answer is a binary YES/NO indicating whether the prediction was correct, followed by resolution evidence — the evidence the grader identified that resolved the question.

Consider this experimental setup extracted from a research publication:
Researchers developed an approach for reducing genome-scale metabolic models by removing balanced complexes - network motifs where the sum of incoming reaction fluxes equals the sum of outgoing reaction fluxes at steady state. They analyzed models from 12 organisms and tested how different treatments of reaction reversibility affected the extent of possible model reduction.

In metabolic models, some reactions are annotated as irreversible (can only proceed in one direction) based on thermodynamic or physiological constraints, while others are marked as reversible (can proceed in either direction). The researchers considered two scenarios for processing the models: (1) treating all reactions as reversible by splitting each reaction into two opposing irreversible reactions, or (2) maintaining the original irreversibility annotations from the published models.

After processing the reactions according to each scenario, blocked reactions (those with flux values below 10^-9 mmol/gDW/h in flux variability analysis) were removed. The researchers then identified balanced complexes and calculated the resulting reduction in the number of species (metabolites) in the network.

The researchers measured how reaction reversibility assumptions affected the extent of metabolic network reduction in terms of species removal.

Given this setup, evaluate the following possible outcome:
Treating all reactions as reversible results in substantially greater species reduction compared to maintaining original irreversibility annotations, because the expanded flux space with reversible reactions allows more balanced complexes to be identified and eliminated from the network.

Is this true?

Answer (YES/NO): NO